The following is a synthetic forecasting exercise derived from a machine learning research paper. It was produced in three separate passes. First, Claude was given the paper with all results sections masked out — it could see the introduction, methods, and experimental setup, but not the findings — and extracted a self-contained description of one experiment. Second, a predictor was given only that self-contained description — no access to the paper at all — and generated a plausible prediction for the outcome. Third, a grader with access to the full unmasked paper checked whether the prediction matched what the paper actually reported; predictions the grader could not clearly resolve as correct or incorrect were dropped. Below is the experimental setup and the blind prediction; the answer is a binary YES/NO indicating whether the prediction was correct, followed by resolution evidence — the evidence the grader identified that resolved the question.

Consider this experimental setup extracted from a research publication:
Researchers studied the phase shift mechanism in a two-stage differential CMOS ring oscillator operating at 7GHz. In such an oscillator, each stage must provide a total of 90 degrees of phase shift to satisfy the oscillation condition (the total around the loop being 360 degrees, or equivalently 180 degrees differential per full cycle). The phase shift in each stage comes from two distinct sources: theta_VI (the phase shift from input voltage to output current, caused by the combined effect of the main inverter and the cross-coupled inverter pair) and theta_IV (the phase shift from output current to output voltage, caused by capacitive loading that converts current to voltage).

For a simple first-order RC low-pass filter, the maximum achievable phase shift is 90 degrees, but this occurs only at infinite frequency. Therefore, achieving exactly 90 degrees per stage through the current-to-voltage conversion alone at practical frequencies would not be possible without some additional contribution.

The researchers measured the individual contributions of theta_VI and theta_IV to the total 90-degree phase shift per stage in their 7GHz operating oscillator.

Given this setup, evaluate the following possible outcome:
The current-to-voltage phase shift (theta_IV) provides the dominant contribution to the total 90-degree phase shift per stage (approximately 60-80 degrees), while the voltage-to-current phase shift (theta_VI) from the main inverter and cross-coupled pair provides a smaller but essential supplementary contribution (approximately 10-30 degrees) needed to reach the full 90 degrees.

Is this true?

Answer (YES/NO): NO